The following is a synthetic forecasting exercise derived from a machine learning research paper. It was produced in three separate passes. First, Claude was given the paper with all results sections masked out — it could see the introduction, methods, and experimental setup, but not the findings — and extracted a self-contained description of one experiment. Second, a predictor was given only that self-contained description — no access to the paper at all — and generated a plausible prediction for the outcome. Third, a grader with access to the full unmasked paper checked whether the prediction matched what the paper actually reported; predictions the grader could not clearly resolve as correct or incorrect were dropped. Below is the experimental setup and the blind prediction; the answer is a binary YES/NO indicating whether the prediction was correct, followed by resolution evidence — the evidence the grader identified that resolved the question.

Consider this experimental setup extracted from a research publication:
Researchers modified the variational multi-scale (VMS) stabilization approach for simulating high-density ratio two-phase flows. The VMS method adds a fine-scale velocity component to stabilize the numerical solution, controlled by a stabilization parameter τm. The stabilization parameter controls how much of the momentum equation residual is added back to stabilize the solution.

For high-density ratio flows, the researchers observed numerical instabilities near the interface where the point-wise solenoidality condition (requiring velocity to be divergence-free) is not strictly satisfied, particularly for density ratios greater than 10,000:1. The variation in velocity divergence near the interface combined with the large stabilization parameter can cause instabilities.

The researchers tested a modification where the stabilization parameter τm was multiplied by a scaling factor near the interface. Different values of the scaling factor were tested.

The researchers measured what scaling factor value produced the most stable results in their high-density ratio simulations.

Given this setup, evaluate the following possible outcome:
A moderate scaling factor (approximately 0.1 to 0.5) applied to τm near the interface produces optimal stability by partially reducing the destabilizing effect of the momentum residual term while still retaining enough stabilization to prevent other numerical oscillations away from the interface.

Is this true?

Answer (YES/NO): NO